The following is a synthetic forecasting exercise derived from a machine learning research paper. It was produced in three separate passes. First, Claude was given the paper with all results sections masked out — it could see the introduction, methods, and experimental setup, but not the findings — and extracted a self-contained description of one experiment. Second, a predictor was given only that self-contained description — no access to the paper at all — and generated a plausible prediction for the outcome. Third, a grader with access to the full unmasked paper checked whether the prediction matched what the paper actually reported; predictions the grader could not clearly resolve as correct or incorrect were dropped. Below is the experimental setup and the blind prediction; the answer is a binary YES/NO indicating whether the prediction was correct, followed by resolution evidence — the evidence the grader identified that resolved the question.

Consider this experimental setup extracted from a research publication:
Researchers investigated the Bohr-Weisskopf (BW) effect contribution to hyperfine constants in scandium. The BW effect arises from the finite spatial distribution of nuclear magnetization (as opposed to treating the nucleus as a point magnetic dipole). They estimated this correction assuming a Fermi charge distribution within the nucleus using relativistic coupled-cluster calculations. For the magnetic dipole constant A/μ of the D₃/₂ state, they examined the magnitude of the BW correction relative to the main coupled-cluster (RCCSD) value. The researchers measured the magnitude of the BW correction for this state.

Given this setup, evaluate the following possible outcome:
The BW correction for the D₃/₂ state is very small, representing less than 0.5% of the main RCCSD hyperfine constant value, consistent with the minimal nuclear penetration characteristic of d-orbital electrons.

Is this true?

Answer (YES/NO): YES